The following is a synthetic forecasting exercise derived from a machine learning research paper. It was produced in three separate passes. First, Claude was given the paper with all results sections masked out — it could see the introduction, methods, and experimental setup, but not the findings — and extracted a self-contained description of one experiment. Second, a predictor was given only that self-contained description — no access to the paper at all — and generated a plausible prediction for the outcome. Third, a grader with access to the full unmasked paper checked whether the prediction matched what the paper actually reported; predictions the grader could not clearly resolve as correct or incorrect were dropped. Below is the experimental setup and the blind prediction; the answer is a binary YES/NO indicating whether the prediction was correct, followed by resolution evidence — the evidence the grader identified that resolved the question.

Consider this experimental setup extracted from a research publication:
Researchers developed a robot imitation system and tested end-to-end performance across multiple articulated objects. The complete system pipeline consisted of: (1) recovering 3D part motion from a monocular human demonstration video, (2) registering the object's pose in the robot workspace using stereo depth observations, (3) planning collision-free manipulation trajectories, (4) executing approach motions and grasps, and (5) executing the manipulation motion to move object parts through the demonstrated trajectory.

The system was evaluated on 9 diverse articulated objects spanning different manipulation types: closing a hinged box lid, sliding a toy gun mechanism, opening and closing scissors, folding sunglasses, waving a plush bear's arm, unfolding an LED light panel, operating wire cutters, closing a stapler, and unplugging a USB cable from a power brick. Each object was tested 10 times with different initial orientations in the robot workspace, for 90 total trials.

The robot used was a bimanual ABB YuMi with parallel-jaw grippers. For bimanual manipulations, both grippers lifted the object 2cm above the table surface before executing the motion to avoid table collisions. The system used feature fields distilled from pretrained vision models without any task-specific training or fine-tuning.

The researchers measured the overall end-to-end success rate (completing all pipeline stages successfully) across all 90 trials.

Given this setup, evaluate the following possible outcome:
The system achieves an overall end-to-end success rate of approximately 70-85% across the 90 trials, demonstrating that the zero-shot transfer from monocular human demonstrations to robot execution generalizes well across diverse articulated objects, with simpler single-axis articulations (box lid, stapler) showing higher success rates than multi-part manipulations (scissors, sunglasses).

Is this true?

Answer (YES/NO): NO